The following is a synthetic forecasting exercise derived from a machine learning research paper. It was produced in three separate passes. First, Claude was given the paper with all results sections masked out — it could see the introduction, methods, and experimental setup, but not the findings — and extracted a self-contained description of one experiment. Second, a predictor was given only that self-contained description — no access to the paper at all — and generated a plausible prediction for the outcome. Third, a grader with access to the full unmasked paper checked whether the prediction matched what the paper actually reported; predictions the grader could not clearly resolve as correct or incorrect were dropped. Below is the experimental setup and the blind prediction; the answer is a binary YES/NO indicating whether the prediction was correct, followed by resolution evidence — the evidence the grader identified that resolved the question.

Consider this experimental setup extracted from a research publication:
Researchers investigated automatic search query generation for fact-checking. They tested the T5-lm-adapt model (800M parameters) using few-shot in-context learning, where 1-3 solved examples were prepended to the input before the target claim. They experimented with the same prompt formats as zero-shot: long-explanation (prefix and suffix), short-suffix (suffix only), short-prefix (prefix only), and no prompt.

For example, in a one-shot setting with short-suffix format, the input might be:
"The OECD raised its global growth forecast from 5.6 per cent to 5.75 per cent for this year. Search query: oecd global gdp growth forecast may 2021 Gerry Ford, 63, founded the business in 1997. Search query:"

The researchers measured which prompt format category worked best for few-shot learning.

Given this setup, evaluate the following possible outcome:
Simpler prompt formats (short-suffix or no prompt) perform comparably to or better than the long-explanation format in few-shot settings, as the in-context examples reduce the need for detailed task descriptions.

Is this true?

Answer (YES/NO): NO